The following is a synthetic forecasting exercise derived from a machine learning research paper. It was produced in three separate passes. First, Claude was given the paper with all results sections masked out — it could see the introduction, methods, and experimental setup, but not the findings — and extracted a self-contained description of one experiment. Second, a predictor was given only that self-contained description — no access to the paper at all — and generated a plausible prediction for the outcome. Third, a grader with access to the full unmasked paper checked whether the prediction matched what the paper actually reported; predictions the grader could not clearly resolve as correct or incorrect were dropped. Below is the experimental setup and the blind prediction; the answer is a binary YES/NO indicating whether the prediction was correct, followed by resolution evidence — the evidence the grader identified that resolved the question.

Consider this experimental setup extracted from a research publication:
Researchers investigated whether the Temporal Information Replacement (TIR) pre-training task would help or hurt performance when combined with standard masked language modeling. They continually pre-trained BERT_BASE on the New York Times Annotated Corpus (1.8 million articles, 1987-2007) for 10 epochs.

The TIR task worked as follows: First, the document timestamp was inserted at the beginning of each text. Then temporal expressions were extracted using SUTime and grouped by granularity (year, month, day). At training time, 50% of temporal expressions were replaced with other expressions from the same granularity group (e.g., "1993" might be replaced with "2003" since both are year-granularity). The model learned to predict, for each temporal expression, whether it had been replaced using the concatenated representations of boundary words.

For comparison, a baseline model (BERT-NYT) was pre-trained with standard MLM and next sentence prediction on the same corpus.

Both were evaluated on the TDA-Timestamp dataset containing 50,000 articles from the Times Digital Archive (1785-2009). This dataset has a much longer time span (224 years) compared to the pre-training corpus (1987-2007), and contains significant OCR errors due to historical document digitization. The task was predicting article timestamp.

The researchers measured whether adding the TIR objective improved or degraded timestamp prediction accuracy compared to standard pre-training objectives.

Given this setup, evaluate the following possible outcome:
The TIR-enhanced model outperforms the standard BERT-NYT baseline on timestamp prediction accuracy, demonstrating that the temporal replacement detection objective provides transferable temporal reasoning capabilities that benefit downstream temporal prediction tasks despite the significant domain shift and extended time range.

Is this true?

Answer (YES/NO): YES